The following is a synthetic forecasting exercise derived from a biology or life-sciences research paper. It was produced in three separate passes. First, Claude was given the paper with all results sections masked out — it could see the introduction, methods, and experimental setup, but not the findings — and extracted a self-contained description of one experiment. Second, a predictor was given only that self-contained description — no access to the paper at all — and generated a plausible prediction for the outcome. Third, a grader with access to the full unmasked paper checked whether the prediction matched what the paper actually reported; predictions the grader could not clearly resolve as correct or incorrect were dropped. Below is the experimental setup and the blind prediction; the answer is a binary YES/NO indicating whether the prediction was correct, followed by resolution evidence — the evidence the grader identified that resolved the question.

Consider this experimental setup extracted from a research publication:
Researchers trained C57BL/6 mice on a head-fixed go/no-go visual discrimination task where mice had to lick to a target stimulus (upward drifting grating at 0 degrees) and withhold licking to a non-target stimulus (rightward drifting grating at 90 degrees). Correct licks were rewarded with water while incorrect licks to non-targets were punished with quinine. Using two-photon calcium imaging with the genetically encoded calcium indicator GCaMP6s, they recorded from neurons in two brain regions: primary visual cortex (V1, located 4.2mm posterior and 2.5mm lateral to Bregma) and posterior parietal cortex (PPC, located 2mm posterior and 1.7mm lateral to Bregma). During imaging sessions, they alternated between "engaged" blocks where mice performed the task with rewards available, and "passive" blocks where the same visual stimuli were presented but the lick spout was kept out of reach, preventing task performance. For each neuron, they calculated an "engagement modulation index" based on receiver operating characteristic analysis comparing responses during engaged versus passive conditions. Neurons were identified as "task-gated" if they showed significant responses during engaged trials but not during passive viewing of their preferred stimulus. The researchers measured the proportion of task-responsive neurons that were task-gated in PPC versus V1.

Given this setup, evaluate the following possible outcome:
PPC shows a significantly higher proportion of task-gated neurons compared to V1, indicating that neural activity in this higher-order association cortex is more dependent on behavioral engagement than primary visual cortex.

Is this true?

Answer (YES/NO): YES